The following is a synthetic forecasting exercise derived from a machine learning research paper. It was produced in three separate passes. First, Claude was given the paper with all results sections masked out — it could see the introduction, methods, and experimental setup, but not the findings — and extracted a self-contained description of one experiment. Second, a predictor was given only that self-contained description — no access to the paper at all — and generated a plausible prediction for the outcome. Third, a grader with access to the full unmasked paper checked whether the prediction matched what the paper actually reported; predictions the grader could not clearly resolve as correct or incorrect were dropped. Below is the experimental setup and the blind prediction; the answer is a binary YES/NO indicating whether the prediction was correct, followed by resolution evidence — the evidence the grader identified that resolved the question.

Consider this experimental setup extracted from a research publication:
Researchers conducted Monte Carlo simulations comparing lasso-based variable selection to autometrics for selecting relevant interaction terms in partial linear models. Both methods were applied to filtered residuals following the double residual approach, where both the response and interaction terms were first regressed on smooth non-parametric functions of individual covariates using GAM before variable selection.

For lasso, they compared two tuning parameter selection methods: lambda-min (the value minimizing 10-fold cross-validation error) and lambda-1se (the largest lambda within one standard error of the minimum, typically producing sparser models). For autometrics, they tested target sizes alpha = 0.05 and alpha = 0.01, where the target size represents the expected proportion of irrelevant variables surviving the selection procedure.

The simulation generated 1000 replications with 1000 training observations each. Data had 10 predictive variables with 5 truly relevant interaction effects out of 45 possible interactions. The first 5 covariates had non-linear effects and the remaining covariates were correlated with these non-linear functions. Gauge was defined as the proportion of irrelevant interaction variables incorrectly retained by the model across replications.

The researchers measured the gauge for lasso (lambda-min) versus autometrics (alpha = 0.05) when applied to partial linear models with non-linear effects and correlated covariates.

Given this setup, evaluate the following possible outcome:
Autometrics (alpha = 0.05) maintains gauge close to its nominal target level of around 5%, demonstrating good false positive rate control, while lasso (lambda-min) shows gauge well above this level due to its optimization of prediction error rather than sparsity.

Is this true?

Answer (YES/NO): YES